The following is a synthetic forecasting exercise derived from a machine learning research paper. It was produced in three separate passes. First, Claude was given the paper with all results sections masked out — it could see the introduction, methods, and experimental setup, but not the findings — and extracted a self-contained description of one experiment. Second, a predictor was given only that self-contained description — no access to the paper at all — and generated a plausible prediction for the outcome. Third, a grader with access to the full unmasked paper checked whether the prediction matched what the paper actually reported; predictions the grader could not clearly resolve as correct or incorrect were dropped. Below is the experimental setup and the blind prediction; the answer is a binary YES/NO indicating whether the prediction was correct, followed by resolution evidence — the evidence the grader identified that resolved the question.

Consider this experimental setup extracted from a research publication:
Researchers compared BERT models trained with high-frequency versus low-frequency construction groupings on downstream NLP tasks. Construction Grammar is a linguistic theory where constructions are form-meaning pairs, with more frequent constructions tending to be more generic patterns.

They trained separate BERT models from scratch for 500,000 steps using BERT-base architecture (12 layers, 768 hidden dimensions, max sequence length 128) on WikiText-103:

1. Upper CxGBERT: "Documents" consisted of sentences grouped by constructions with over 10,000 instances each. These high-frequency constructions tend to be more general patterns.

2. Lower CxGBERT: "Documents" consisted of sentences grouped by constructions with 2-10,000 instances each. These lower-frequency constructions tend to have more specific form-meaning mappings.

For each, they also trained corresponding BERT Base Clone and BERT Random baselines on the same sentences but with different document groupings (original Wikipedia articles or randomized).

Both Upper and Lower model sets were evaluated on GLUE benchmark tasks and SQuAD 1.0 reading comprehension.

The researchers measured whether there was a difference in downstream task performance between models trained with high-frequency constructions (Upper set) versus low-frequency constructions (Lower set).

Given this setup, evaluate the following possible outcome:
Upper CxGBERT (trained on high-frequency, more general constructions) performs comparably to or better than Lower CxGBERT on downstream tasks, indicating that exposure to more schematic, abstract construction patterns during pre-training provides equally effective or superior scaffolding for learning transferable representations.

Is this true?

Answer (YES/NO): NO